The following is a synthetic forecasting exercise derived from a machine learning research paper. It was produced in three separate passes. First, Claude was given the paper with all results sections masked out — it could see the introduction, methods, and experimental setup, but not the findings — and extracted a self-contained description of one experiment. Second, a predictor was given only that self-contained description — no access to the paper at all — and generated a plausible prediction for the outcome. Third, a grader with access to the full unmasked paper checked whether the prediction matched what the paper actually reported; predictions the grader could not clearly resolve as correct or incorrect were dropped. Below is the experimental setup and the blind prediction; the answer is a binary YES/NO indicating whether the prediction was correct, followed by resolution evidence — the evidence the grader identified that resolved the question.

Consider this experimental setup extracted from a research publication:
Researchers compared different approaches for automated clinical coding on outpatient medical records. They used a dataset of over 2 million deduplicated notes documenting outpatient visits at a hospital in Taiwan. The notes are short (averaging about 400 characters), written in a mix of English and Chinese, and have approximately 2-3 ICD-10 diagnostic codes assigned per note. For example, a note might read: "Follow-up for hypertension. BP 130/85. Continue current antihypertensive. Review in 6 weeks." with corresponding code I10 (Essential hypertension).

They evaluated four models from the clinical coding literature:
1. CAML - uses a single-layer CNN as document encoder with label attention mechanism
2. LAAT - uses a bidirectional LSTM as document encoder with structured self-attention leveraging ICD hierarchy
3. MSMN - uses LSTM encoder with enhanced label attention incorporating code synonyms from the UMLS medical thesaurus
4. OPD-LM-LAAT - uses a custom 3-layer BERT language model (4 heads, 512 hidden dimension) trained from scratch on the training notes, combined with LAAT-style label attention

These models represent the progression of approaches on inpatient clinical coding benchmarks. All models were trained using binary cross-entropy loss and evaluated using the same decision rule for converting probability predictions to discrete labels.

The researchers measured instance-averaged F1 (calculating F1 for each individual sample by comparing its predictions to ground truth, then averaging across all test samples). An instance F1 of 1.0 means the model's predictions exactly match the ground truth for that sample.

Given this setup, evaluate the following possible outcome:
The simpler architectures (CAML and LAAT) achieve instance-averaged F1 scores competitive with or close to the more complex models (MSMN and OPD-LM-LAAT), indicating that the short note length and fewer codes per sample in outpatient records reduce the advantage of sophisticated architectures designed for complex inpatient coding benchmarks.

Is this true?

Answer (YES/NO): NO